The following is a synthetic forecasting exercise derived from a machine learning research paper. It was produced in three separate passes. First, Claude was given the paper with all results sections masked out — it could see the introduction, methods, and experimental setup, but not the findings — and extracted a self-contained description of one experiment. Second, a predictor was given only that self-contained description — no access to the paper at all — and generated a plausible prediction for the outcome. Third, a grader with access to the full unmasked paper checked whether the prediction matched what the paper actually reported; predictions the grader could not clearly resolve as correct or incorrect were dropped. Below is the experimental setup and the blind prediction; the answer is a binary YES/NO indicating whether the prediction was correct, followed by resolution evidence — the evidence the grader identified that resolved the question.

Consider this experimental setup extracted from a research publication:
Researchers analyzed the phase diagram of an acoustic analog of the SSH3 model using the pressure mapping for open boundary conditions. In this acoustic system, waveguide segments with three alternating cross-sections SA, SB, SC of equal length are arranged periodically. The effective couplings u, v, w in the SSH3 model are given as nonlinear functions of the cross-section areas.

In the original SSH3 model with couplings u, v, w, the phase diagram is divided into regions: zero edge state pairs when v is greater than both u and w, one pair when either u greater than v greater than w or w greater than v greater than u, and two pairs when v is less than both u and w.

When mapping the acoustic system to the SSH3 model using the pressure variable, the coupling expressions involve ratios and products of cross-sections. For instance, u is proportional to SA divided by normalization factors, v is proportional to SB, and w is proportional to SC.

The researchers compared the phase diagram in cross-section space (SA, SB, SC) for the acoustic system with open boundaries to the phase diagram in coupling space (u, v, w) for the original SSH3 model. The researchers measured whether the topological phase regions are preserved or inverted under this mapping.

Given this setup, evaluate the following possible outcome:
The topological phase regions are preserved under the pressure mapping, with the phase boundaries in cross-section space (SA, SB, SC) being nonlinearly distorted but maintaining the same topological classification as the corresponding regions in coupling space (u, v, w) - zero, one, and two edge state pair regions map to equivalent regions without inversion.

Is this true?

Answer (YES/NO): NO